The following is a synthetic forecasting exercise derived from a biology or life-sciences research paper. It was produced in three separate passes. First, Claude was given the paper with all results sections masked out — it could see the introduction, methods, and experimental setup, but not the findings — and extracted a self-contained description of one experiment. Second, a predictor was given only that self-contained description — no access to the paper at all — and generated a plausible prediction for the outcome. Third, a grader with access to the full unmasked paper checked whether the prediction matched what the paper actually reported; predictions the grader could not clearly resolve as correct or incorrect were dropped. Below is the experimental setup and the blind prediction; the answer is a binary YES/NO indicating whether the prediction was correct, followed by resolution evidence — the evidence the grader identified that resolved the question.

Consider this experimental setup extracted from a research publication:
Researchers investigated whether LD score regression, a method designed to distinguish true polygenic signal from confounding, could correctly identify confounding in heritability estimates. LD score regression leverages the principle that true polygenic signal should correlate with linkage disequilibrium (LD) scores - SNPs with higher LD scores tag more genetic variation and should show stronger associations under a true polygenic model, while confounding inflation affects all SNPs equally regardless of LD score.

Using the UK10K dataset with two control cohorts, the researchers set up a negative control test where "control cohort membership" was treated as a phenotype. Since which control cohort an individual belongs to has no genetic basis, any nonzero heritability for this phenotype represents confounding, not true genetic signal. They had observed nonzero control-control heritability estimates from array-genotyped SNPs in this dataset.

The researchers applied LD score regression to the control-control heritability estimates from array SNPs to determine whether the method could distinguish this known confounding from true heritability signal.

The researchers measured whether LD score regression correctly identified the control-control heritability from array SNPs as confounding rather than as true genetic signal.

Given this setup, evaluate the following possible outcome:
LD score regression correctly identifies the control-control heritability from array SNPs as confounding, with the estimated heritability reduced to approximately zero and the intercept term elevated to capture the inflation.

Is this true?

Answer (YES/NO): YES